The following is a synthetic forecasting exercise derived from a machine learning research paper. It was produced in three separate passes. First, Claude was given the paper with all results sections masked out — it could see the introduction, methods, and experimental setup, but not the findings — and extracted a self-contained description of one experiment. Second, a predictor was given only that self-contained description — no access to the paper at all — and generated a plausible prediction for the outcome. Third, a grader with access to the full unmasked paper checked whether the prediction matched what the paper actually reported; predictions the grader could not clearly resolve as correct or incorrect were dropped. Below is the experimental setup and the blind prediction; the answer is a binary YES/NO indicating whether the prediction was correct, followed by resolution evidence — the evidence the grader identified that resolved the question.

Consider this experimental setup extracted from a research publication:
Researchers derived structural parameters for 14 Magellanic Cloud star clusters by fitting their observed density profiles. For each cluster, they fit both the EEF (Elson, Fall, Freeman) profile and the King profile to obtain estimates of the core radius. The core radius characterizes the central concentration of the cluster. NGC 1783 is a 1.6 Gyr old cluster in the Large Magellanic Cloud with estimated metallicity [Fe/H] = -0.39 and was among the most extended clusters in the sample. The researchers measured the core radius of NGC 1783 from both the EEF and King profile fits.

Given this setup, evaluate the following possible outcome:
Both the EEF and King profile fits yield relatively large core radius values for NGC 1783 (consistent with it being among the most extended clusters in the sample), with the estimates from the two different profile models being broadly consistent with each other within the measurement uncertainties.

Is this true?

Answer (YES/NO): YES